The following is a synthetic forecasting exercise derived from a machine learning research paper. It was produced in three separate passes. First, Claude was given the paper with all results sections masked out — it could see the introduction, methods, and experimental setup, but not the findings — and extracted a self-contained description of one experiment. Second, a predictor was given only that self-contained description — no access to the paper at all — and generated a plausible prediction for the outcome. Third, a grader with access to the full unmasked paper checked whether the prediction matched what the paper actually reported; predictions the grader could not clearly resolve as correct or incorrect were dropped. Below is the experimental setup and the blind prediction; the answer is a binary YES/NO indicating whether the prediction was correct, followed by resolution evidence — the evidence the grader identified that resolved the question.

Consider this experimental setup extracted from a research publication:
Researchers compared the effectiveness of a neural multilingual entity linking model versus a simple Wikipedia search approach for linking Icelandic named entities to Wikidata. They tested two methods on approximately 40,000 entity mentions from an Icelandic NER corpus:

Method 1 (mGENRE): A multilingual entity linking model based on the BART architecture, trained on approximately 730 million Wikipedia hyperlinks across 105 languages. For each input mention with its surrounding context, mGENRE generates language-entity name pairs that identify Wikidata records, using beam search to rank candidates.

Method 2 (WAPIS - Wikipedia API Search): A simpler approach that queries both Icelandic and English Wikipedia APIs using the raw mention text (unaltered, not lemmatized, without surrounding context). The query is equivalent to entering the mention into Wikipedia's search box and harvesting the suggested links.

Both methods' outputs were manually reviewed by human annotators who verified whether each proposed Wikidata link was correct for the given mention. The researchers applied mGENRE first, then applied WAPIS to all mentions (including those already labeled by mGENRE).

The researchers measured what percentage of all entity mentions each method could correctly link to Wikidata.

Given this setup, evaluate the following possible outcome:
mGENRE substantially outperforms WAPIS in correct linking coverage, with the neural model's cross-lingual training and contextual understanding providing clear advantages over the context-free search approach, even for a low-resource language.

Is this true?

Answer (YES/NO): YES